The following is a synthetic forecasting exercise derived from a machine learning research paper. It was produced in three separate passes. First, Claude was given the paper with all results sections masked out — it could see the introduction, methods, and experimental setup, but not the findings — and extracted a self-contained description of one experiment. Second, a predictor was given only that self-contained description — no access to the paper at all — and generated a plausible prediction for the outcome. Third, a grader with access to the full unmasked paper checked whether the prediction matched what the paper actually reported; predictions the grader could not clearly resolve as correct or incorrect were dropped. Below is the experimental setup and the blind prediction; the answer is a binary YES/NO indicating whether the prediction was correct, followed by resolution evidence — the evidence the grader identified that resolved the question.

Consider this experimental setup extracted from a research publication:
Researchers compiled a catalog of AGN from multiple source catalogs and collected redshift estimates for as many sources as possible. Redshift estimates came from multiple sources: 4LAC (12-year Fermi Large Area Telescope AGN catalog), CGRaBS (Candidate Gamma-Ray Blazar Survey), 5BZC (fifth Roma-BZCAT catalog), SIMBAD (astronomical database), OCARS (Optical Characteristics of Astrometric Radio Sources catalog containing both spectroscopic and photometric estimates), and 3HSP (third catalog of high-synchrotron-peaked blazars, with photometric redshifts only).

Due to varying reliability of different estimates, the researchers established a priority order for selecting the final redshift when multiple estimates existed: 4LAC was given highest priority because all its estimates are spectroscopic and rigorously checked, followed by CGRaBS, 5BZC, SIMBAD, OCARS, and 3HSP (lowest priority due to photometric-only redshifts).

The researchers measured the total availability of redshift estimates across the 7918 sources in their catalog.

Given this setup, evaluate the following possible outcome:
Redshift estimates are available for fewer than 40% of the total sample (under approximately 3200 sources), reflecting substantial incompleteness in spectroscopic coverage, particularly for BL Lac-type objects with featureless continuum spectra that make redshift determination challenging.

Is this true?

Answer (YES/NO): NO